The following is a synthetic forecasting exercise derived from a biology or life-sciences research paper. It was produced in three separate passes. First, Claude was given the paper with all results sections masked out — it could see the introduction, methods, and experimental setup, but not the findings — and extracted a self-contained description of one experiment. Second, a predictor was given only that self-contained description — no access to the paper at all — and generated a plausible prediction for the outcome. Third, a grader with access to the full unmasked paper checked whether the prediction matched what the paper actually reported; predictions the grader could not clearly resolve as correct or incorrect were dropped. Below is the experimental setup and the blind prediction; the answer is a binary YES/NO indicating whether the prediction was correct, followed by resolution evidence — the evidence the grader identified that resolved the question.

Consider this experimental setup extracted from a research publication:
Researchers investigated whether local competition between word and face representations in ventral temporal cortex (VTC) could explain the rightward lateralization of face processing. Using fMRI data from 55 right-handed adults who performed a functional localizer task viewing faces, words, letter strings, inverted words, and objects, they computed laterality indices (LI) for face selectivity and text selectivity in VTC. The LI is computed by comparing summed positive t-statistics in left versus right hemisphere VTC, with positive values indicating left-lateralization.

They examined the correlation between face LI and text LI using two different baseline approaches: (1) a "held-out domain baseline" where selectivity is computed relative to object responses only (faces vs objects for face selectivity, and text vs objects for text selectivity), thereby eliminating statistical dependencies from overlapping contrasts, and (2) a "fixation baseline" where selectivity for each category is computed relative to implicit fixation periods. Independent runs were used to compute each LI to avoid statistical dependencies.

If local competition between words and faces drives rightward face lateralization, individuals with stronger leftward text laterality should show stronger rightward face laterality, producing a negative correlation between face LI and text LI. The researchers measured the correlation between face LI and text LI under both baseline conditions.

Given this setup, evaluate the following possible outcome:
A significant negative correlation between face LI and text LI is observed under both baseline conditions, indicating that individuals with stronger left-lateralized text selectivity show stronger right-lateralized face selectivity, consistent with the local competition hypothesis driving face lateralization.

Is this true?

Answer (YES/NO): NO